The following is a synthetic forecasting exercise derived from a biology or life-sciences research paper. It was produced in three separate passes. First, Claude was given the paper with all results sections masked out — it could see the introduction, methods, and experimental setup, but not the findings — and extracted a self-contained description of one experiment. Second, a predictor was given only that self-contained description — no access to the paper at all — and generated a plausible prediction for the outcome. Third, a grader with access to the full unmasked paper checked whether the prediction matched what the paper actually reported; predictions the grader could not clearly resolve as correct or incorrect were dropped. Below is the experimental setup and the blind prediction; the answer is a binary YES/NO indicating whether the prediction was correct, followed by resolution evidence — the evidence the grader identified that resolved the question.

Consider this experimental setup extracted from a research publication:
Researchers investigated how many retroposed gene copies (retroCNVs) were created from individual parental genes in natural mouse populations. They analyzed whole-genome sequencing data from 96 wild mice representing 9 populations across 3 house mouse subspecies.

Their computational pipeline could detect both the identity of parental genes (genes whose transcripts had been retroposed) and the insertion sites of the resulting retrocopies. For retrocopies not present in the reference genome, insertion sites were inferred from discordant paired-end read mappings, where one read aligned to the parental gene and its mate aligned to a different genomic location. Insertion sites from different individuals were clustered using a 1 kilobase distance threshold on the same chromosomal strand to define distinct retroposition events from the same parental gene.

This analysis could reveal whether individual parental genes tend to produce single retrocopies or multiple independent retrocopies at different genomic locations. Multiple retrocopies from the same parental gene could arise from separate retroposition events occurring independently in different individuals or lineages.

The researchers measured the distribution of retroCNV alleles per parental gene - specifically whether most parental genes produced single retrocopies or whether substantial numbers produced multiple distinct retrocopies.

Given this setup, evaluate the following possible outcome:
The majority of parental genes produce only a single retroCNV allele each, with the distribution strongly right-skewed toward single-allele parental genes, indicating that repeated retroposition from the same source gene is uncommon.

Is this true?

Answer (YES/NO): YES